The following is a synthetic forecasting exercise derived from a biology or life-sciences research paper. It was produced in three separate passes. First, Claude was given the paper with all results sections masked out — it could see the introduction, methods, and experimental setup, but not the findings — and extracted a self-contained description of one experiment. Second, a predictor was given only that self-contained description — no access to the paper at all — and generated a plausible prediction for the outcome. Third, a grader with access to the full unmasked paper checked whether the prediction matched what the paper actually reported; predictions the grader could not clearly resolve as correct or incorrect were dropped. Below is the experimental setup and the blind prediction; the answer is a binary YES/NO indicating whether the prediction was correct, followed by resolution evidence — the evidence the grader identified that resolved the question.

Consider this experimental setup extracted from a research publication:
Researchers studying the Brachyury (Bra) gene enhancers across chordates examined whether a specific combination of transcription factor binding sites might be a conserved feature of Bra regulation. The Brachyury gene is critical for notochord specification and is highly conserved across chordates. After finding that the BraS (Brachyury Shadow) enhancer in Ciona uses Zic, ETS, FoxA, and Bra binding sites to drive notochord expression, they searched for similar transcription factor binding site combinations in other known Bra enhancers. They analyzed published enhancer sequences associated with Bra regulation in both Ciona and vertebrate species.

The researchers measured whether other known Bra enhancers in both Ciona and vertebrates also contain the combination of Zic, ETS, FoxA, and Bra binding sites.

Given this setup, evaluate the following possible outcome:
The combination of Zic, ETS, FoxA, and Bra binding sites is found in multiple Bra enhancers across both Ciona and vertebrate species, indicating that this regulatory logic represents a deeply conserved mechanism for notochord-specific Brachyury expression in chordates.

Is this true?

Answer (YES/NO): YES